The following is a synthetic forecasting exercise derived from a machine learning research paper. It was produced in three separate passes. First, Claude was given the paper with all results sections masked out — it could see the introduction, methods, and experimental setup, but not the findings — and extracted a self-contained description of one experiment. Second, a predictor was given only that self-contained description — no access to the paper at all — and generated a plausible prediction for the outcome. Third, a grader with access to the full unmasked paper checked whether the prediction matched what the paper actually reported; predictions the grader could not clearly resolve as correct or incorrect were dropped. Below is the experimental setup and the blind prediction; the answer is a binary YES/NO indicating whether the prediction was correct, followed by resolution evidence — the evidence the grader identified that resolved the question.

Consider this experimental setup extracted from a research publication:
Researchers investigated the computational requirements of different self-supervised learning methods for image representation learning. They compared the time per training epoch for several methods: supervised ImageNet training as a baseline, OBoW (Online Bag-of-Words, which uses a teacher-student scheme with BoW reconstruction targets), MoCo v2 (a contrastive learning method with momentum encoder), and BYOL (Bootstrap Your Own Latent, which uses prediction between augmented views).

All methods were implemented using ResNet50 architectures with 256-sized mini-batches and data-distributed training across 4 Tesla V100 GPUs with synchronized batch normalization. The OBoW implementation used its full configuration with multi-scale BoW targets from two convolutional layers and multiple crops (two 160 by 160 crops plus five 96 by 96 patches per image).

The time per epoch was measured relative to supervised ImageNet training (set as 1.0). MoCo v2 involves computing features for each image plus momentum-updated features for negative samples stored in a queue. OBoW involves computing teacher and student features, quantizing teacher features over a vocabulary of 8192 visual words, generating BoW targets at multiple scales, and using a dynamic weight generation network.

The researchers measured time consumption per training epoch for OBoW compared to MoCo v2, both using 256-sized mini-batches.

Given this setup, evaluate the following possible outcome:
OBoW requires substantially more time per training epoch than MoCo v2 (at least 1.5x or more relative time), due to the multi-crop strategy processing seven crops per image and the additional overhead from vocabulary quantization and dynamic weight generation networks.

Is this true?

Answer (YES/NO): YES